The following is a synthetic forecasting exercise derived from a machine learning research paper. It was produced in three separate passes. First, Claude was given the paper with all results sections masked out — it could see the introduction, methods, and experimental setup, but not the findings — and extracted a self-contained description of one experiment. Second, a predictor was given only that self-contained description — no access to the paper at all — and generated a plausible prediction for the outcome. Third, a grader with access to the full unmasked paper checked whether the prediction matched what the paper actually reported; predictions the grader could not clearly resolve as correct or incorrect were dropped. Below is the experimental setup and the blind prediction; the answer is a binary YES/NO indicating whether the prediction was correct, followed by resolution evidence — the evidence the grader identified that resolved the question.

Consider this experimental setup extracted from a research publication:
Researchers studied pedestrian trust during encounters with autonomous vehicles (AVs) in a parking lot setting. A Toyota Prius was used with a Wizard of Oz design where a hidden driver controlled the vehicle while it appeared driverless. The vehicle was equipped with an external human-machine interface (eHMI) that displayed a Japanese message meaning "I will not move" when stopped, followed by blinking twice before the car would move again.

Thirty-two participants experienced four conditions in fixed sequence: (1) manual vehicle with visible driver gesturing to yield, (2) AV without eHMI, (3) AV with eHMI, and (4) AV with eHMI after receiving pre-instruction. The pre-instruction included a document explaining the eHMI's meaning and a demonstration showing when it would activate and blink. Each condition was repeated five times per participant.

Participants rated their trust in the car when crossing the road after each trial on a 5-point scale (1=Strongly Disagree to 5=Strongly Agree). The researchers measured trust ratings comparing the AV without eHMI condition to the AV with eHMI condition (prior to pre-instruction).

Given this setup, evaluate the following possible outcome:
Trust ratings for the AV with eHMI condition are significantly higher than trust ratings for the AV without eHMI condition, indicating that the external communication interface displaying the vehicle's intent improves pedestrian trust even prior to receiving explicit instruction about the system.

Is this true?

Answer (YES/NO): YES